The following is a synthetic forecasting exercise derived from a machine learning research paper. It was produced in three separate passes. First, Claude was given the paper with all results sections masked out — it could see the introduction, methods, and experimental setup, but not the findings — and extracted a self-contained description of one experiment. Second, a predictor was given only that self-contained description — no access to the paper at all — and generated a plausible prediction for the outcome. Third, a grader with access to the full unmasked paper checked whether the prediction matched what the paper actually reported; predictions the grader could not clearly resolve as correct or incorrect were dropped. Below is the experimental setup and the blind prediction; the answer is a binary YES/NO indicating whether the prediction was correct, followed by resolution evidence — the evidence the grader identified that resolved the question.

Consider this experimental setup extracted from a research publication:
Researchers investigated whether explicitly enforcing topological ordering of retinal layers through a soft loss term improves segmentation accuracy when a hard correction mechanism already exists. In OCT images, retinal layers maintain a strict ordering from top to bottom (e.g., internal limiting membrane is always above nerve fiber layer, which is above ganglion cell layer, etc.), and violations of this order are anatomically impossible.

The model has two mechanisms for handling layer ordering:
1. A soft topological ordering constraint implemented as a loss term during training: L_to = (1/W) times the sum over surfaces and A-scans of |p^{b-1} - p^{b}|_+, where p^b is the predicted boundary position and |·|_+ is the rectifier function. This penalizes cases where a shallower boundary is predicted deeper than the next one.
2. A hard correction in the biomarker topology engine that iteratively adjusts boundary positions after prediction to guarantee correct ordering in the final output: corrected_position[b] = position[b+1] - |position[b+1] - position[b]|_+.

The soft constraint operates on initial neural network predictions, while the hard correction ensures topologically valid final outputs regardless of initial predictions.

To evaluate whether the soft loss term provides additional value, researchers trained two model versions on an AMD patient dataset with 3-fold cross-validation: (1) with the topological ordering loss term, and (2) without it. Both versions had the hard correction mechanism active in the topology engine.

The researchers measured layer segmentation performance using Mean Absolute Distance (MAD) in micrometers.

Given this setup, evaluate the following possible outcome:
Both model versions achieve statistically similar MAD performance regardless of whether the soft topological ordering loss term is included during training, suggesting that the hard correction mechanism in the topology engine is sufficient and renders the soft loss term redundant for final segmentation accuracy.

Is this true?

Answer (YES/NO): YES